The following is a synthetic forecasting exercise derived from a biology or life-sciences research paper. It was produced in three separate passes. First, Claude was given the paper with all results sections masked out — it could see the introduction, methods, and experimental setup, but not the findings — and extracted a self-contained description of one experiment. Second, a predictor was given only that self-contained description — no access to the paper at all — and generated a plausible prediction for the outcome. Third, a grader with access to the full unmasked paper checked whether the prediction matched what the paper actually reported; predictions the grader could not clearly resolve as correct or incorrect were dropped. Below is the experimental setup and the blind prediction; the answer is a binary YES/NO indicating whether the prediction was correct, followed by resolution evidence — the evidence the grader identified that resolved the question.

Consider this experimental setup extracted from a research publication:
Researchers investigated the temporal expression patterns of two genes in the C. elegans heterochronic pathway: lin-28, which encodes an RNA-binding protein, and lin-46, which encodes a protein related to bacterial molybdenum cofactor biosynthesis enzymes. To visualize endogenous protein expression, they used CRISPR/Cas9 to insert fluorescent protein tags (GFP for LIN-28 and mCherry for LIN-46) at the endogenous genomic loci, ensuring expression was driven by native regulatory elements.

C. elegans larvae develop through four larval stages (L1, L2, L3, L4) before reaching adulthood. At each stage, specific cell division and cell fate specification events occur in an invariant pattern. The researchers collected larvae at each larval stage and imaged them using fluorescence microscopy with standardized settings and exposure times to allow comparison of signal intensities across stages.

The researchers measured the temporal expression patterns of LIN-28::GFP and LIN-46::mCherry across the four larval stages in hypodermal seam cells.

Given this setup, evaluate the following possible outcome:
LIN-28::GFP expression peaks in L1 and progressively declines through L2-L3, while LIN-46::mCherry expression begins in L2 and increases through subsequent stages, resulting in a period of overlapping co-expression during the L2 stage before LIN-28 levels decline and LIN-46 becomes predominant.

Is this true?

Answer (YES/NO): NO